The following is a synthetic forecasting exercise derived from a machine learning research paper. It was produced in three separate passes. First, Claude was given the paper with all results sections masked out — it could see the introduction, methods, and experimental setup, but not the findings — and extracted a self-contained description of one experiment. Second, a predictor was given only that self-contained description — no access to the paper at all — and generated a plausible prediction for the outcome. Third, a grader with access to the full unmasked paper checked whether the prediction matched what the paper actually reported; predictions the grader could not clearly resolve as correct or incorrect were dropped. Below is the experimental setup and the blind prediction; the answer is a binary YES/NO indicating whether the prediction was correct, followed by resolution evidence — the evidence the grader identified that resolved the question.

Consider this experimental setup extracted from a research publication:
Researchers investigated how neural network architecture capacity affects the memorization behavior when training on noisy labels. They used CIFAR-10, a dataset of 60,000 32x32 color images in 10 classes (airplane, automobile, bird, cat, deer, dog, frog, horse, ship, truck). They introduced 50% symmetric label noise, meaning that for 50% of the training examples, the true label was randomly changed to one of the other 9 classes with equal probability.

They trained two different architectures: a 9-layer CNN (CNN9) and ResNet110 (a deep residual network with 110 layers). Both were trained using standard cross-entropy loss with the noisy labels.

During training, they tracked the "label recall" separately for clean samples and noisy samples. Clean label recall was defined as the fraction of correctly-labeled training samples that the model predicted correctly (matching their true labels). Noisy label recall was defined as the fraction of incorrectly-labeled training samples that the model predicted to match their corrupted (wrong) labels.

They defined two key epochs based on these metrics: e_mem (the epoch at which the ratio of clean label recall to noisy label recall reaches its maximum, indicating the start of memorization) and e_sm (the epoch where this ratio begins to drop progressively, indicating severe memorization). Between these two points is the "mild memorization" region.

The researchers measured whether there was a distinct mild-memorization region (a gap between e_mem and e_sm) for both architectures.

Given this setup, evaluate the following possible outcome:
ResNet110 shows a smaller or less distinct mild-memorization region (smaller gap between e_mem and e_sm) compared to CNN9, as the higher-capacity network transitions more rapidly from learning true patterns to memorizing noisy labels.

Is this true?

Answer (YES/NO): YES